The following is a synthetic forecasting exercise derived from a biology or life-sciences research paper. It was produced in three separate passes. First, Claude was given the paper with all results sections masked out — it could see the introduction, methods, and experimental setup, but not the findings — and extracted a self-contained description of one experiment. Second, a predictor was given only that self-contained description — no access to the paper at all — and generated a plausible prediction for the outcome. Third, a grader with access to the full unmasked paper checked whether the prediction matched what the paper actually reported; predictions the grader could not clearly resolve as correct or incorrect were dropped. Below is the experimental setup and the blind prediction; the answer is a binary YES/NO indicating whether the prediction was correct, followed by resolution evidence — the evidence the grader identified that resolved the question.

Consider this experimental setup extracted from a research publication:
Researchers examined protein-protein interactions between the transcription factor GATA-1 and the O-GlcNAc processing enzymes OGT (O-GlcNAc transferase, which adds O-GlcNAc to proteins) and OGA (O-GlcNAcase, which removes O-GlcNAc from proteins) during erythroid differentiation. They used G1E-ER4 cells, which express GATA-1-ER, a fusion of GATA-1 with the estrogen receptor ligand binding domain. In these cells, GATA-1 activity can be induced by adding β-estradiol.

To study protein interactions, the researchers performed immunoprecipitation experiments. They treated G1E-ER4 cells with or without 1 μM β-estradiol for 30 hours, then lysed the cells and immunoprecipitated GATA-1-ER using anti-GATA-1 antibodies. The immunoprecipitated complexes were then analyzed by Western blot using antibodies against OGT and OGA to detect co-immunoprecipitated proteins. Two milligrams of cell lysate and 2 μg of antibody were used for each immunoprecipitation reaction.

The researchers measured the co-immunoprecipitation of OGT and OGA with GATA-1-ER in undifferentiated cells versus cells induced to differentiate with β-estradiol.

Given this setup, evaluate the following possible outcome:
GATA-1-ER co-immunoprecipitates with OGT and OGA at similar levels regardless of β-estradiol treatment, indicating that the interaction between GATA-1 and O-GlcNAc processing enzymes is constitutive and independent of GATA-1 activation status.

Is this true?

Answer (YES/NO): NO